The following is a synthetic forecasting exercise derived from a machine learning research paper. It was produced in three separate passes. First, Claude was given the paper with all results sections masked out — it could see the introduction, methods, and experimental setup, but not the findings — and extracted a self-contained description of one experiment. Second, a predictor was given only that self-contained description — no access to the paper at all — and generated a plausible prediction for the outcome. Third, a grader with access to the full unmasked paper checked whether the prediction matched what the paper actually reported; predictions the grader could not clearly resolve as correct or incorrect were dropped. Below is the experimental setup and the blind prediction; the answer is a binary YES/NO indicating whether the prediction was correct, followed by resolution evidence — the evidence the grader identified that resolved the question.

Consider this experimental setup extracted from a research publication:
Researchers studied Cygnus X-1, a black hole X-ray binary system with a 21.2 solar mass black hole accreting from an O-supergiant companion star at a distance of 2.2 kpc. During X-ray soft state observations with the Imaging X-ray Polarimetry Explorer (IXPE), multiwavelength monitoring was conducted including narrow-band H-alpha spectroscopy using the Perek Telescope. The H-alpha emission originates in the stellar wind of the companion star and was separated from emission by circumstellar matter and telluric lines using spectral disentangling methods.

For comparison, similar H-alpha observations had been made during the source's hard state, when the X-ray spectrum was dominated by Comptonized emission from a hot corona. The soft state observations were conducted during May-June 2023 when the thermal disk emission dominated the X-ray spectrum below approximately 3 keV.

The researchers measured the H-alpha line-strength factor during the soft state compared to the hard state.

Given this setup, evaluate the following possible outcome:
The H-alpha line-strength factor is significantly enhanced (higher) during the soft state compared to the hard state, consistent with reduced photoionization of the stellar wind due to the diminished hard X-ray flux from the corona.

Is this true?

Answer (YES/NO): NO